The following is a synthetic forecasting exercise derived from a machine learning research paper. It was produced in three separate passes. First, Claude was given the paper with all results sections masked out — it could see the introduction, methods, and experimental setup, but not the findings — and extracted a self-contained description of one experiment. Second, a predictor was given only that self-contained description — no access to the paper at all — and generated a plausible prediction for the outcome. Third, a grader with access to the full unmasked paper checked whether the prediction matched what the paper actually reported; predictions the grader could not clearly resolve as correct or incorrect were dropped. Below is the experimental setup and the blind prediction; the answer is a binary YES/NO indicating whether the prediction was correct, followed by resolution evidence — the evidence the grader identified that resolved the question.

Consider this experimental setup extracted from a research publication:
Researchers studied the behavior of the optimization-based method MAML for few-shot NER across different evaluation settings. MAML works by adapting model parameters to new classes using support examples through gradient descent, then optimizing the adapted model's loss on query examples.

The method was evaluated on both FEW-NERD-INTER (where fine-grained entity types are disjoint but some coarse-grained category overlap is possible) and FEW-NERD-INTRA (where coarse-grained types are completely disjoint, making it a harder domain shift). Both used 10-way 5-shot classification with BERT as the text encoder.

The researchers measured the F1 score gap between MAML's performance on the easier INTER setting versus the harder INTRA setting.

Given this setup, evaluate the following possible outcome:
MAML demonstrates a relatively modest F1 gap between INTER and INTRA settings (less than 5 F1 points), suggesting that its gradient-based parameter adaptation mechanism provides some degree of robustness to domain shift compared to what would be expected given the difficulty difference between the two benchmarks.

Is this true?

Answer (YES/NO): YES